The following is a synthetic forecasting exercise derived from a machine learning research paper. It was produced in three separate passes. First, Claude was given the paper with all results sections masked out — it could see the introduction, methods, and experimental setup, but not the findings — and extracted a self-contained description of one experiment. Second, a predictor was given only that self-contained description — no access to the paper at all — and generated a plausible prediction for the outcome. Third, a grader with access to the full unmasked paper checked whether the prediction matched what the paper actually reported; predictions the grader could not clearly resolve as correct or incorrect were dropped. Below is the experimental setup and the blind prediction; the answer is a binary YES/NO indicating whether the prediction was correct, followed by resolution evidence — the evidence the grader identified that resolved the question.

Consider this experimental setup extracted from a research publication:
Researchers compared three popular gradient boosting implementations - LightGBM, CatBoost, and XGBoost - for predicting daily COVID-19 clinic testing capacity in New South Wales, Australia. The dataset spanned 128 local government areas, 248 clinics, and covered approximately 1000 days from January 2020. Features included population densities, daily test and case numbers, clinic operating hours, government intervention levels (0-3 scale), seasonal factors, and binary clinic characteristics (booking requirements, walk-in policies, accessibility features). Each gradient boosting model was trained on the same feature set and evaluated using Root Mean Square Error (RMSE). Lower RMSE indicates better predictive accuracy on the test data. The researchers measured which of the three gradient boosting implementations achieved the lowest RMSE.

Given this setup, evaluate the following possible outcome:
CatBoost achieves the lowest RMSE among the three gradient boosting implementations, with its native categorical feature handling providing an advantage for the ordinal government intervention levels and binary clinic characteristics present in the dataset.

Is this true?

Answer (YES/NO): NO